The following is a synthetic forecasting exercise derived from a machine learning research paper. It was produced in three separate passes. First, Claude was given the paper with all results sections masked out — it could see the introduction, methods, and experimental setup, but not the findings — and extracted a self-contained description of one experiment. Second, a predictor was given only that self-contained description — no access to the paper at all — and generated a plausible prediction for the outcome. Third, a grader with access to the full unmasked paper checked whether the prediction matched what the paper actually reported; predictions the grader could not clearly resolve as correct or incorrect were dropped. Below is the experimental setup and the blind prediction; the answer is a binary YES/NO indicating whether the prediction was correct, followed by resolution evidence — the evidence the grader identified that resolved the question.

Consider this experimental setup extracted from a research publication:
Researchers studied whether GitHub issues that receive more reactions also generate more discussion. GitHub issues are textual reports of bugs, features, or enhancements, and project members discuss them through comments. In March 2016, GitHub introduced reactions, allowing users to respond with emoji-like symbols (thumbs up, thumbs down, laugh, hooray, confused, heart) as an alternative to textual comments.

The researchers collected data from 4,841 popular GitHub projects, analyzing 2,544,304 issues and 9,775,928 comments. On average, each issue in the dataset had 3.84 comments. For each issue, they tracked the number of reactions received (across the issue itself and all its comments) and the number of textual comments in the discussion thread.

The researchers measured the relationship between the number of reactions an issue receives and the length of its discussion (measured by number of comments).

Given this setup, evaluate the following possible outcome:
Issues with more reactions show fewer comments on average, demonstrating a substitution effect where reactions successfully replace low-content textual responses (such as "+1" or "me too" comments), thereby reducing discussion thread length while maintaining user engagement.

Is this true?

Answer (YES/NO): NO